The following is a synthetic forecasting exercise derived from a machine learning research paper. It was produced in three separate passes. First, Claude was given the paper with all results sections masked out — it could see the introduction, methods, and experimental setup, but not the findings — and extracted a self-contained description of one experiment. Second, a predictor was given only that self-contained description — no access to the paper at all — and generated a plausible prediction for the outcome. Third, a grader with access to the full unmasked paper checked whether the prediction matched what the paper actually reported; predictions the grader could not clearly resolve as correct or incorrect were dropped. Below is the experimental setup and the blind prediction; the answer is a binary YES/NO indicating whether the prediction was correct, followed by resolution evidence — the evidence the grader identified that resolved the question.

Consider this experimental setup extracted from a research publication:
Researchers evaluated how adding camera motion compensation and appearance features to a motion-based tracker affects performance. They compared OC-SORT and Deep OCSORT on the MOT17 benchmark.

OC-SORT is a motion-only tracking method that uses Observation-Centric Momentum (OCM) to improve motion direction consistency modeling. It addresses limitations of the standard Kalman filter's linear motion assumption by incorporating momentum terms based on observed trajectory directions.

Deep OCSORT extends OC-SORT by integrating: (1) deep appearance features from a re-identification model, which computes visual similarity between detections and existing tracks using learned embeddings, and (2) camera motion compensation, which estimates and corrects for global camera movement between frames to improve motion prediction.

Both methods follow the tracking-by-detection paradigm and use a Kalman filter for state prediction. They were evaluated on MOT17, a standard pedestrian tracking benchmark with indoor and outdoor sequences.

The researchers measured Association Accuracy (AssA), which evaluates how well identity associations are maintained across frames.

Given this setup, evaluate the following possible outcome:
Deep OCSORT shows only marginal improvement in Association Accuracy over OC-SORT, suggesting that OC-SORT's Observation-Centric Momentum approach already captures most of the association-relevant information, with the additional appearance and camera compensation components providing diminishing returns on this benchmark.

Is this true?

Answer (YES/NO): NO